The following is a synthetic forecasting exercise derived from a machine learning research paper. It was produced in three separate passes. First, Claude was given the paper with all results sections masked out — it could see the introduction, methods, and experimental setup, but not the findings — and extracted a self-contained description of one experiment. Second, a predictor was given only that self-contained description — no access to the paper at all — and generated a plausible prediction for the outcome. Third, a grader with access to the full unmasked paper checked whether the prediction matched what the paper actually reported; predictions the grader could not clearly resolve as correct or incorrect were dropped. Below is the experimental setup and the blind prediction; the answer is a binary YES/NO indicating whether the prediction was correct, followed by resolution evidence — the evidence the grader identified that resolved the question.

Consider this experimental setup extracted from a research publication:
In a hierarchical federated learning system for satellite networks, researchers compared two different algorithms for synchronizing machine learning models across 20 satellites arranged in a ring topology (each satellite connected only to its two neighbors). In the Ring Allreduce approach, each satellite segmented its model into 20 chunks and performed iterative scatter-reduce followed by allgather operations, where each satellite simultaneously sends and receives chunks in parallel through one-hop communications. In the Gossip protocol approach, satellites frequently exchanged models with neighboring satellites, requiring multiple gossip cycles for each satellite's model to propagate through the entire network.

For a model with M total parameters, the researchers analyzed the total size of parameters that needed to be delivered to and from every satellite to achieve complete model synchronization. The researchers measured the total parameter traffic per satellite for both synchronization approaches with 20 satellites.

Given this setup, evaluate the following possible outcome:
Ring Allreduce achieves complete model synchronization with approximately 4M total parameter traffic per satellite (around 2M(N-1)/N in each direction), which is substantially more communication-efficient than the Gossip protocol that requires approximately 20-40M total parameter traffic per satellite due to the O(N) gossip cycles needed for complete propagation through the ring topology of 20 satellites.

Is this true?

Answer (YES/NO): NO